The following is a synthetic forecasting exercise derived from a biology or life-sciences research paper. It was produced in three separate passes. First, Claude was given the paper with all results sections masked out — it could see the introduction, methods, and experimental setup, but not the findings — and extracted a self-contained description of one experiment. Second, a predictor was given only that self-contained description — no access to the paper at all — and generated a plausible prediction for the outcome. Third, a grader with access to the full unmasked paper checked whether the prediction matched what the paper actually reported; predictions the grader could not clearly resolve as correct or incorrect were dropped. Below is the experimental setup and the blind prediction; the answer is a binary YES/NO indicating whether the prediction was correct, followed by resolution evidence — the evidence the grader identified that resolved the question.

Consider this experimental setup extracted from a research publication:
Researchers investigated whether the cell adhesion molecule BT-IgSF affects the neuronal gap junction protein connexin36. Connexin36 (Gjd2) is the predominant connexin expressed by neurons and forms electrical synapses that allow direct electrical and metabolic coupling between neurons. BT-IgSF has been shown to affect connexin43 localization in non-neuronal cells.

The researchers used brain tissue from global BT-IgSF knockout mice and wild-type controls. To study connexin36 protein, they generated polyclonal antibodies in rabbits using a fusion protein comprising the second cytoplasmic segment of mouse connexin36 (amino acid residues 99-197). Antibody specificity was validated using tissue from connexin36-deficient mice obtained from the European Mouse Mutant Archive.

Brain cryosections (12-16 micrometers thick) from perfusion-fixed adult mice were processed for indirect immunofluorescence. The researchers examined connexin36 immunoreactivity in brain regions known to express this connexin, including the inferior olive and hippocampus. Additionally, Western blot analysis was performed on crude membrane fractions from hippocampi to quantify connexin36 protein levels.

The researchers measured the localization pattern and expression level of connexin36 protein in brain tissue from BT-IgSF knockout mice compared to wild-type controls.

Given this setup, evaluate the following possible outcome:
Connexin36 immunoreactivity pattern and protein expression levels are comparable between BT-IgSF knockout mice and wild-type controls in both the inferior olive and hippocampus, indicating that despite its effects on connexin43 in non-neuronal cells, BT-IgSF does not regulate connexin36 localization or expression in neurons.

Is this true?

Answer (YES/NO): YES